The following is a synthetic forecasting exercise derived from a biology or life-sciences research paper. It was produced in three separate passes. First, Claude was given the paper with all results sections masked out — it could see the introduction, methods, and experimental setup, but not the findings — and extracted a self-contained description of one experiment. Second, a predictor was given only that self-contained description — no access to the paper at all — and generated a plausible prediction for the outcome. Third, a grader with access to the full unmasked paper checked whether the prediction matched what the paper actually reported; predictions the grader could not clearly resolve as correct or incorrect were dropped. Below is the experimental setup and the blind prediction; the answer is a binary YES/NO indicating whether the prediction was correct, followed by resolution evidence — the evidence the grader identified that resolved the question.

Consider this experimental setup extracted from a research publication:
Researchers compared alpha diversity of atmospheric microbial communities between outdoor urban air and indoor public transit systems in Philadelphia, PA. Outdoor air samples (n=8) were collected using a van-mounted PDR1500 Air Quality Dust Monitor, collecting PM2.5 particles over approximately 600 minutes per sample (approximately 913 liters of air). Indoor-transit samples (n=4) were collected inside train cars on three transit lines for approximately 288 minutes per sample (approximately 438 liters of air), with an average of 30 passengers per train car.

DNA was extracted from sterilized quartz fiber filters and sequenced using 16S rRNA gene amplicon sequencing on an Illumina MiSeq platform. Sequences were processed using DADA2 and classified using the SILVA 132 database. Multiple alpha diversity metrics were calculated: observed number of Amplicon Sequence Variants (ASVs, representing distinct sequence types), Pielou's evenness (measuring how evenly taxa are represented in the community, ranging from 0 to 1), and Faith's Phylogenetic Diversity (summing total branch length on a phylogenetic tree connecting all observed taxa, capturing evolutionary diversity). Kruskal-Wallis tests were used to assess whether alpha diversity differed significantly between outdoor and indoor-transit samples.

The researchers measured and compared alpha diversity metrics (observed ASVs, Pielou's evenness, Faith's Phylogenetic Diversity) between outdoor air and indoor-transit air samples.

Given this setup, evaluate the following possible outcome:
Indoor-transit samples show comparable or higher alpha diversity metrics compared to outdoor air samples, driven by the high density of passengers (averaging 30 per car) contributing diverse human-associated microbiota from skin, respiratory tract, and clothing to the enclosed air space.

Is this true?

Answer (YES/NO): NO